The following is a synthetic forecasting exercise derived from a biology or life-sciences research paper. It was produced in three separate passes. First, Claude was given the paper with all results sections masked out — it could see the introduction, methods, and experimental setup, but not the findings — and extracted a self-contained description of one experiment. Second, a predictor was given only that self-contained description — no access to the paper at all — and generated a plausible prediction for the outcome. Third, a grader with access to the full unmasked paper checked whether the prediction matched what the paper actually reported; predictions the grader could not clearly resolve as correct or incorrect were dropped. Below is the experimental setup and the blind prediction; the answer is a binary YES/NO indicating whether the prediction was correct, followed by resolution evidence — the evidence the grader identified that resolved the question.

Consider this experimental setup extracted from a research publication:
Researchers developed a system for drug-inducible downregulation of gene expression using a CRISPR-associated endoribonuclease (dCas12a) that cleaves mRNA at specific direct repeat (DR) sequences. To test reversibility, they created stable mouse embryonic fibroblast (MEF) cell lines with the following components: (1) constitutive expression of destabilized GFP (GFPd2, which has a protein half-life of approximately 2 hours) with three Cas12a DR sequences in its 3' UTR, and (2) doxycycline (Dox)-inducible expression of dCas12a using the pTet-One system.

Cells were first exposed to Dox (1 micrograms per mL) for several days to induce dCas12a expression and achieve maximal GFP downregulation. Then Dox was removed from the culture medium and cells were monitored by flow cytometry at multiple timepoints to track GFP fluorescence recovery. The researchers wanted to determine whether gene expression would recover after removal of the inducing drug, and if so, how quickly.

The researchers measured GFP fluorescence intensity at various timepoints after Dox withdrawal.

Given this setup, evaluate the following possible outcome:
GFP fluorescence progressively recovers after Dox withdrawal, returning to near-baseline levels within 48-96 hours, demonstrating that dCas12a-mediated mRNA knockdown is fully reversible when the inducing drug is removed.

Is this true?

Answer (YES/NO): YES